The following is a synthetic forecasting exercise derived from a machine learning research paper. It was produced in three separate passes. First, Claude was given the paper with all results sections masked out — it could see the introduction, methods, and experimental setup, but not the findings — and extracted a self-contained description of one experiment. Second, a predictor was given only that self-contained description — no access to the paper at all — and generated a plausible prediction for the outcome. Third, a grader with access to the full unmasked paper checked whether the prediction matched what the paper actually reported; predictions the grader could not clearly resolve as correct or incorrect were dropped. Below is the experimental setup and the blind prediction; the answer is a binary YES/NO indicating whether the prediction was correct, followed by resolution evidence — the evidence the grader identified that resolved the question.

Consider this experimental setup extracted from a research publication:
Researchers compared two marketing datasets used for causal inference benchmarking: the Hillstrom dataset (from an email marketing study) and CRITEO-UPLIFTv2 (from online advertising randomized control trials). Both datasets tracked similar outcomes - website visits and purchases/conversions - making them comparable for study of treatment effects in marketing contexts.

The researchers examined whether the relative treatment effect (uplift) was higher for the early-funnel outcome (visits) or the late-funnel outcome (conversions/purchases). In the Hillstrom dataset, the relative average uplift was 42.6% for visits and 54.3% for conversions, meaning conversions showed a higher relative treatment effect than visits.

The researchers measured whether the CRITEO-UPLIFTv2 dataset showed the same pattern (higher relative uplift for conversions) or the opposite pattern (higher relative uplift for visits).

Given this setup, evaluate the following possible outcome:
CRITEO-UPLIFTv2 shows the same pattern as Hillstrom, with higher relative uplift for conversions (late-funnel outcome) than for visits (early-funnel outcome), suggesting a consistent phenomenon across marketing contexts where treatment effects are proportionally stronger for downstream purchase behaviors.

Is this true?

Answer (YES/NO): NO